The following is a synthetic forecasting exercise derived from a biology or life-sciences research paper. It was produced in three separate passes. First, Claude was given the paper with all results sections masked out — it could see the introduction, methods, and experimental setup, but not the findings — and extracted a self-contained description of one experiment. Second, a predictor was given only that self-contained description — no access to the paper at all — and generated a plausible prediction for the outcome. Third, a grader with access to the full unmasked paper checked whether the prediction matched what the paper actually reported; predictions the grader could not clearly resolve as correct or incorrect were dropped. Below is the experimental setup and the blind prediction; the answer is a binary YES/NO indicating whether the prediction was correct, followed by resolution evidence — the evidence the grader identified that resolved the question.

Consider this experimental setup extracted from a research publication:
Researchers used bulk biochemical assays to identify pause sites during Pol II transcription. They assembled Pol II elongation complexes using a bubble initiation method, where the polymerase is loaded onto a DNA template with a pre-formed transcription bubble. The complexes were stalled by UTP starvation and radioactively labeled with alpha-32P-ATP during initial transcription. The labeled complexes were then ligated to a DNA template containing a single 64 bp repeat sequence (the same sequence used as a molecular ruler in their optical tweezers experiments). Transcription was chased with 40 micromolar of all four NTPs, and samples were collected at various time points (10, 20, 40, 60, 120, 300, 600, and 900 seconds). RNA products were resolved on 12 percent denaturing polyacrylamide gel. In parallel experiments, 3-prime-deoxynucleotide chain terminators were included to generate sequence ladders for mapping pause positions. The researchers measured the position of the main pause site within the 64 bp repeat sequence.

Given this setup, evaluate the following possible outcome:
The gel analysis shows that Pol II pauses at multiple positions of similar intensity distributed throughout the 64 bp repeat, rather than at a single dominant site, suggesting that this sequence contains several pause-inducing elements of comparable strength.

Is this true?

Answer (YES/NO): NO